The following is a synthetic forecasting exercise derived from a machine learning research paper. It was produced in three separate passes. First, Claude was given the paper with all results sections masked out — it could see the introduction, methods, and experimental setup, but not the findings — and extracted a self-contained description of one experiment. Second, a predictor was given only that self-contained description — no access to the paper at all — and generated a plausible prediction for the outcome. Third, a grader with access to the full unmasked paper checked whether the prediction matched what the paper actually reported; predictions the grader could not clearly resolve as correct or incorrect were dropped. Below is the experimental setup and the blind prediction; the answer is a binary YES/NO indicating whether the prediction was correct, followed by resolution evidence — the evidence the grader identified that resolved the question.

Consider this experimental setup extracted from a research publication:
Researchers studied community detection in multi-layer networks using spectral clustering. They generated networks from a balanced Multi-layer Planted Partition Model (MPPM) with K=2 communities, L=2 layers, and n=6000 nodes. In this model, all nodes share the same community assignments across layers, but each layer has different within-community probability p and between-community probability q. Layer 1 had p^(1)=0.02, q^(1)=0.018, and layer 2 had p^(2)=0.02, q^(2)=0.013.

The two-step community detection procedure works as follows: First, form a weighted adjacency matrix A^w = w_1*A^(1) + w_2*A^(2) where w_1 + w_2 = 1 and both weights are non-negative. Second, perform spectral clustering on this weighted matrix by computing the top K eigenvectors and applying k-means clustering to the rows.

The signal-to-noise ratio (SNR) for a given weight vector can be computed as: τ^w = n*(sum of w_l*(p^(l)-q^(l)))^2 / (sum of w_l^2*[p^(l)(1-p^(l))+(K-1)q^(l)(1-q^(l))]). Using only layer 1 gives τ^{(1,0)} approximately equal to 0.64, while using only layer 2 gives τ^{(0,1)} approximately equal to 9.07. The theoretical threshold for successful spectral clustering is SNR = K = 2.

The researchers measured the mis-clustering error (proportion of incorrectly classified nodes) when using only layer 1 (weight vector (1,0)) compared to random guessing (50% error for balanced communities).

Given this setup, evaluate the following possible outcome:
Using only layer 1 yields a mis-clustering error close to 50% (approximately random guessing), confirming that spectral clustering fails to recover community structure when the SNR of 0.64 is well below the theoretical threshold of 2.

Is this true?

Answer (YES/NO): YES